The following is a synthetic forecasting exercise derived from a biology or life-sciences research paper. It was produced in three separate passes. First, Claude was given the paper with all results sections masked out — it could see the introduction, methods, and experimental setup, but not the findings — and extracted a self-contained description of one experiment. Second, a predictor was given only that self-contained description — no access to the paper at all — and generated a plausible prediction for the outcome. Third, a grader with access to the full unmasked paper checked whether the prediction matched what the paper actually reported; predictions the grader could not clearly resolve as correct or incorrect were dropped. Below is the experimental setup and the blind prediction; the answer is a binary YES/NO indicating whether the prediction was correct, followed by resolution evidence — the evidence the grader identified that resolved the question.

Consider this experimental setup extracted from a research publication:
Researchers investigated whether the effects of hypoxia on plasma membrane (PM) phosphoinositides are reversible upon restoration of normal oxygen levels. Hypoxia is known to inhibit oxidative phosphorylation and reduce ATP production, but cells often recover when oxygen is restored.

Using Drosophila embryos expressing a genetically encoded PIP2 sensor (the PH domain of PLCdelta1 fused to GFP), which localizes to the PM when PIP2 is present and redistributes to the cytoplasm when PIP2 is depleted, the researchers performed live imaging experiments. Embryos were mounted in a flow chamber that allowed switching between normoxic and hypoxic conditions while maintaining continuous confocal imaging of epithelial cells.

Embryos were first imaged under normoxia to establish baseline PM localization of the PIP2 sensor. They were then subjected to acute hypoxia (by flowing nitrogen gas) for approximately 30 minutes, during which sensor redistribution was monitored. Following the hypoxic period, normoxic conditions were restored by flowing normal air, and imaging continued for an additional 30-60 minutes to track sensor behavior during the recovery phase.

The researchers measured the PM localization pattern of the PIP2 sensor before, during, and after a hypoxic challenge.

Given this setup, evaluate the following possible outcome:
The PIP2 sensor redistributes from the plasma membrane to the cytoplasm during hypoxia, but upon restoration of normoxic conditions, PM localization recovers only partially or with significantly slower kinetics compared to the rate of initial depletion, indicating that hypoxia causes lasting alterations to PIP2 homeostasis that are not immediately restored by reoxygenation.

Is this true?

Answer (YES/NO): NO